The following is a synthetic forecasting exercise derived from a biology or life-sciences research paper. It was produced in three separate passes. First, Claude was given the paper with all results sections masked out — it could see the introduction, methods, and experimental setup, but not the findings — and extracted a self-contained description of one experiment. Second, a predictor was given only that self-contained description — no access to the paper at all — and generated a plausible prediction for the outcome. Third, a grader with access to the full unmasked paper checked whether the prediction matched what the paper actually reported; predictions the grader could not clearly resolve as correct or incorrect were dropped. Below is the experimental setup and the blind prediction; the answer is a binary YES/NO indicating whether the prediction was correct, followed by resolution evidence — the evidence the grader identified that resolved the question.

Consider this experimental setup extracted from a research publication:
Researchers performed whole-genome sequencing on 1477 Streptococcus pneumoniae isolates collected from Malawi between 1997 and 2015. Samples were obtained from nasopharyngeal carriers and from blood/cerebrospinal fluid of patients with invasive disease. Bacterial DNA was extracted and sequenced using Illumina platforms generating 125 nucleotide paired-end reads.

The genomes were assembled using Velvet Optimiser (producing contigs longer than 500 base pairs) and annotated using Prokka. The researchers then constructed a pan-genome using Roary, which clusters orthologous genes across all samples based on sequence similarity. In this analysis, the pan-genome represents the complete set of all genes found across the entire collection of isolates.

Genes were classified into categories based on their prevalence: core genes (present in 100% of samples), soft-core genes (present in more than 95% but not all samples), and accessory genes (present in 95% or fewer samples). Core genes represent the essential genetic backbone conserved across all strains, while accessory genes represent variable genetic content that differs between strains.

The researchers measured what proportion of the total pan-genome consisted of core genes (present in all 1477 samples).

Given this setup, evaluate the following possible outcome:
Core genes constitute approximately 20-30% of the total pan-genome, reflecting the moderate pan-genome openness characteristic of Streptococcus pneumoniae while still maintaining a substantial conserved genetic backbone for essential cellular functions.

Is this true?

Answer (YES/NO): NO